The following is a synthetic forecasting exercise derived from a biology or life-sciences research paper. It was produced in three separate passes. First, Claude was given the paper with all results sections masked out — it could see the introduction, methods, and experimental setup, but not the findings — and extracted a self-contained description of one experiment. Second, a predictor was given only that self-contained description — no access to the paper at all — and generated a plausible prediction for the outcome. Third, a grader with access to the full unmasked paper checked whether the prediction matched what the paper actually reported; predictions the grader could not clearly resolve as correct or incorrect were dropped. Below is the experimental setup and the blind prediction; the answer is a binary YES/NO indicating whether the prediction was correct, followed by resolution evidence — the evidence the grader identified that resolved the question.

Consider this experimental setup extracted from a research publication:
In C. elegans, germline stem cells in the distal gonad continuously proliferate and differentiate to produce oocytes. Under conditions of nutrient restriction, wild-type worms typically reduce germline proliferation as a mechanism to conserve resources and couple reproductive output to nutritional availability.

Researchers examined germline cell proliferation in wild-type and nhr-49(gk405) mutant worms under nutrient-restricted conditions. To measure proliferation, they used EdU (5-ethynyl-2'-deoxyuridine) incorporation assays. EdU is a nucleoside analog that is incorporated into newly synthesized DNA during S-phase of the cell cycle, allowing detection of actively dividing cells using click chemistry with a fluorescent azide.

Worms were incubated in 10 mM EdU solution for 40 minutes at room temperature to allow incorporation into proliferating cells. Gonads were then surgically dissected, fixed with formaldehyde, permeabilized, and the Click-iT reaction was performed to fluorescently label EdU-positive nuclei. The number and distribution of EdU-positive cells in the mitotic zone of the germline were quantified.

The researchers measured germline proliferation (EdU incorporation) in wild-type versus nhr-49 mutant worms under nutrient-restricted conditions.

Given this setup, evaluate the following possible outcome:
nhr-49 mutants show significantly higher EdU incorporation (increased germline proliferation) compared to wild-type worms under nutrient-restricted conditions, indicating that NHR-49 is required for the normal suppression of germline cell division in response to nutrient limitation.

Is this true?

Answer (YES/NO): NO